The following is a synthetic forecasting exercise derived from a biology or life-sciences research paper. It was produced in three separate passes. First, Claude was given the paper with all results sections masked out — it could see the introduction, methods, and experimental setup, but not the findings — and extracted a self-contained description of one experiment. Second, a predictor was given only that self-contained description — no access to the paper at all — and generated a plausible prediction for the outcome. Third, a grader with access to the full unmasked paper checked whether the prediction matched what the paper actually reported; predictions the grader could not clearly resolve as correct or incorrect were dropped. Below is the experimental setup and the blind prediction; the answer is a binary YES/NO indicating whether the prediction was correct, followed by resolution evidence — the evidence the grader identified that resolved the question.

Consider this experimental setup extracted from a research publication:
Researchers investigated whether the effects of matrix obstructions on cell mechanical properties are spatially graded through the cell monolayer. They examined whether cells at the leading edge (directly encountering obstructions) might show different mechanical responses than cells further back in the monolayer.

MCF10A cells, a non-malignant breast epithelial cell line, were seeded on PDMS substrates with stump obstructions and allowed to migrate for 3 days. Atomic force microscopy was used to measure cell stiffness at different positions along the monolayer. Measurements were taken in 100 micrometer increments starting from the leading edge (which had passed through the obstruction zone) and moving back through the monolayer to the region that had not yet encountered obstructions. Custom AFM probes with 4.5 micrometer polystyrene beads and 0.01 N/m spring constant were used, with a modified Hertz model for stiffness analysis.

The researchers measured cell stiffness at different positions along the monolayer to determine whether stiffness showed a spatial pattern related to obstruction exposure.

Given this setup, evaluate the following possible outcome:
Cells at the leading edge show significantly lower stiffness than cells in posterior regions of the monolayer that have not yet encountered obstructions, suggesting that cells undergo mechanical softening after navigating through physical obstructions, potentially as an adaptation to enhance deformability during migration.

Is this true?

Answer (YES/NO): NO